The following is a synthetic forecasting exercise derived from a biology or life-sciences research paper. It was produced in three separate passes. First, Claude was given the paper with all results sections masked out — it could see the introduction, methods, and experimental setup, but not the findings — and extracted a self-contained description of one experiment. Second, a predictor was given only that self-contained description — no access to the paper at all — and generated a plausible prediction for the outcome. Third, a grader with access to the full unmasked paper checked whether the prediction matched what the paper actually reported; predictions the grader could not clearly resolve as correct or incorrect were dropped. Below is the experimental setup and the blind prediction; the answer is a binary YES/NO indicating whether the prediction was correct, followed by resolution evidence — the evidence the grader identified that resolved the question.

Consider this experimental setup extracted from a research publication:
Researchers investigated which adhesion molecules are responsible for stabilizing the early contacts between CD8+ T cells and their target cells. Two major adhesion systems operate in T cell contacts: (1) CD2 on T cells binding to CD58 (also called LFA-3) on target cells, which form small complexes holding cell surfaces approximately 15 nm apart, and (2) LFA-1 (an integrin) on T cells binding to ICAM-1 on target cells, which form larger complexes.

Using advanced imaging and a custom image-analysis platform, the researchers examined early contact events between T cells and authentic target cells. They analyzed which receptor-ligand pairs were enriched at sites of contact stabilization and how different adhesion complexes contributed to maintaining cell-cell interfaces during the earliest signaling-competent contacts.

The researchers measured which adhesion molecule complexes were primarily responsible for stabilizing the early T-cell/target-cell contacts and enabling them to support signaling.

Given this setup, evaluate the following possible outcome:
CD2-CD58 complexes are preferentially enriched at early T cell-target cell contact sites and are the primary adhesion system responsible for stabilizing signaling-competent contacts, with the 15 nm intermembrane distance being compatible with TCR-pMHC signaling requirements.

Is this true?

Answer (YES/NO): YES